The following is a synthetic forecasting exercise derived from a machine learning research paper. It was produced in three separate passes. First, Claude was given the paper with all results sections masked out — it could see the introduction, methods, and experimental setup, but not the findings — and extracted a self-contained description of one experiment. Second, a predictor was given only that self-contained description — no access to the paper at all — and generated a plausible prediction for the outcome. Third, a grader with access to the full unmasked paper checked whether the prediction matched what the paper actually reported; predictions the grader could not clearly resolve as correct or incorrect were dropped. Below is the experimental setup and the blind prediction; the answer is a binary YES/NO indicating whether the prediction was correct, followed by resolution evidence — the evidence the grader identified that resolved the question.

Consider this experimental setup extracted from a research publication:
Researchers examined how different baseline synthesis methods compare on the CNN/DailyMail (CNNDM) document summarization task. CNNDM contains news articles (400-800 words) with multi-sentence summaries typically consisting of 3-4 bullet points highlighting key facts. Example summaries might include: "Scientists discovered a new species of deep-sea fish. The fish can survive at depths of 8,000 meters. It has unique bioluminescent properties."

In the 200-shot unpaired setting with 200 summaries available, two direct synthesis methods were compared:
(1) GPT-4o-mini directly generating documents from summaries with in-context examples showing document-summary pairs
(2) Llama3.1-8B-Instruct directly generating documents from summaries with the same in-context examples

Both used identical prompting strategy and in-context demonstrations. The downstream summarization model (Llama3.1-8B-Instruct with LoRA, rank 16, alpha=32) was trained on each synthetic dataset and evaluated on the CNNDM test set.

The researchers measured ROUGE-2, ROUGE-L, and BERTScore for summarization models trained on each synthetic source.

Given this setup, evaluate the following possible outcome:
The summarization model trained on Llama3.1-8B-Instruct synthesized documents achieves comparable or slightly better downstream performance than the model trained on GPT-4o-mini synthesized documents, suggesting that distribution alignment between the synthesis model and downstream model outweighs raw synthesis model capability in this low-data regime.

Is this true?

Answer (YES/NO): YES